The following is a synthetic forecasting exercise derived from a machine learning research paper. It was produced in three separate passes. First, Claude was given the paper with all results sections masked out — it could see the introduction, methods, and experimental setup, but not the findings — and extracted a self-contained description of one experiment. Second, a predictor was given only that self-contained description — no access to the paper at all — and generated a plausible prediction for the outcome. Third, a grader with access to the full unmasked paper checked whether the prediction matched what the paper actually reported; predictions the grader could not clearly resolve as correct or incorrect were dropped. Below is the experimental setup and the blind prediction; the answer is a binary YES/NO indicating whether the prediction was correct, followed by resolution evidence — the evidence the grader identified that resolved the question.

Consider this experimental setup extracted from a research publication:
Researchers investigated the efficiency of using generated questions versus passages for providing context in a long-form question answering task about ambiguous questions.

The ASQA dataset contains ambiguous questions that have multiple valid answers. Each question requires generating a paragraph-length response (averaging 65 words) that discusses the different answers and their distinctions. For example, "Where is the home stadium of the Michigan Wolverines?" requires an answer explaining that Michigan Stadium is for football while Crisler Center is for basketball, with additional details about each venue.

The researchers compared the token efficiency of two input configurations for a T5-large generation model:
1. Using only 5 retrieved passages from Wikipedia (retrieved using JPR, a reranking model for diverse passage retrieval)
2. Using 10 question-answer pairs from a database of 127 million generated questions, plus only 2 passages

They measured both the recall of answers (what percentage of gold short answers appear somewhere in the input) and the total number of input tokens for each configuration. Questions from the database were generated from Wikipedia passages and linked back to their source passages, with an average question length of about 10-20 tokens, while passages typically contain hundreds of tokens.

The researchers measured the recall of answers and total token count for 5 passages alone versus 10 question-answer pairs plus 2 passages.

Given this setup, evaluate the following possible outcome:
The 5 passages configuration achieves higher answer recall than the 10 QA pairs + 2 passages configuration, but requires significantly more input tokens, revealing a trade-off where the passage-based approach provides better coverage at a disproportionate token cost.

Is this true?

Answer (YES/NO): NO